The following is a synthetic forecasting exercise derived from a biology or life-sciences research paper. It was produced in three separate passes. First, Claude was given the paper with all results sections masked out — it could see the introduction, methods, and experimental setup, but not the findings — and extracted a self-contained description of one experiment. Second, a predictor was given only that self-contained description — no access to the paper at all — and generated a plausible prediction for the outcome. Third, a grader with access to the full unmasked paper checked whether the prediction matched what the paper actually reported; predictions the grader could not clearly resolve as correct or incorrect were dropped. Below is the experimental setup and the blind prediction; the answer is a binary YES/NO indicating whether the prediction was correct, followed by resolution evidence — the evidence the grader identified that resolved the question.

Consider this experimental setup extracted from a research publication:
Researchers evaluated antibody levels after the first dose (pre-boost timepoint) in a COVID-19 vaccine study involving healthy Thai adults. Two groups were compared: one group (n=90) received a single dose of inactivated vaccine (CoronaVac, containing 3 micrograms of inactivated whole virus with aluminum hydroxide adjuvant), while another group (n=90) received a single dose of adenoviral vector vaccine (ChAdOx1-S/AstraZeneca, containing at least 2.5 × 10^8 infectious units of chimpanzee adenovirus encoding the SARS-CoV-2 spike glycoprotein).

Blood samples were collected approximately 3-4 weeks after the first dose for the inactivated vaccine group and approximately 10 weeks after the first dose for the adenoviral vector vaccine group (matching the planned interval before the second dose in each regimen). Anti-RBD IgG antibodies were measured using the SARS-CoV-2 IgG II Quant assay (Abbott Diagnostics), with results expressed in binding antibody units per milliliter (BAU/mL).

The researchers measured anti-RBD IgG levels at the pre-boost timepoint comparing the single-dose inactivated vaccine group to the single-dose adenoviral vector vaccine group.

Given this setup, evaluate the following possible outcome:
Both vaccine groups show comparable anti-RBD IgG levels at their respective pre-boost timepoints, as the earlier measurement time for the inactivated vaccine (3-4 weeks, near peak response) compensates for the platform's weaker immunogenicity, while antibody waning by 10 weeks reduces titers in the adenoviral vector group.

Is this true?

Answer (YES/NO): NO